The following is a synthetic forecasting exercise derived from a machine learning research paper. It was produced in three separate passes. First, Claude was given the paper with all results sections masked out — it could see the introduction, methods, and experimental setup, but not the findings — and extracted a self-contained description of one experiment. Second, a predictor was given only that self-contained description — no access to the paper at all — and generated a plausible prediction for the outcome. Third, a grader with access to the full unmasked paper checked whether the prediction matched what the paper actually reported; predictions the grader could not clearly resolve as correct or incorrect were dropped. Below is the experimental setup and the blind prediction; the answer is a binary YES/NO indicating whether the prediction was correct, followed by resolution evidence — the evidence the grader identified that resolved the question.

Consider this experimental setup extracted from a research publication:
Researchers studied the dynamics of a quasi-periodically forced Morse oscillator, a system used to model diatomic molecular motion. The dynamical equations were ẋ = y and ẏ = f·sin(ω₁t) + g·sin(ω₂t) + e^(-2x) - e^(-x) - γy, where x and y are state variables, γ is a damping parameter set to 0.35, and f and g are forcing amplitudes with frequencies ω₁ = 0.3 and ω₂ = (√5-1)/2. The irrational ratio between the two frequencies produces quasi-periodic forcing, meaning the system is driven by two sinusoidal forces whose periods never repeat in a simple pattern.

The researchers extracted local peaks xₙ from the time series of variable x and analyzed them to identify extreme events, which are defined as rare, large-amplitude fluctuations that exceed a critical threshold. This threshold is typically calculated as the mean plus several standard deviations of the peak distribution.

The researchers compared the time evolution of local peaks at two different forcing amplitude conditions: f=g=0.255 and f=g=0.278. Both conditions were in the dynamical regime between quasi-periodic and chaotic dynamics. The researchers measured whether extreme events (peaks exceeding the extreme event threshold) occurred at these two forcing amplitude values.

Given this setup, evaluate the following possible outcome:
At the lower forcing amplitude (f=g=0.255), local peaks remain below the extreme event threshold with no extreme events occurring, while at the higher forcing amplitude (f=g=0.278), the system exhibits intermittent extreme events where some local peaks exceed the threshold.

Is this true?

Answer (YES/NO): NO